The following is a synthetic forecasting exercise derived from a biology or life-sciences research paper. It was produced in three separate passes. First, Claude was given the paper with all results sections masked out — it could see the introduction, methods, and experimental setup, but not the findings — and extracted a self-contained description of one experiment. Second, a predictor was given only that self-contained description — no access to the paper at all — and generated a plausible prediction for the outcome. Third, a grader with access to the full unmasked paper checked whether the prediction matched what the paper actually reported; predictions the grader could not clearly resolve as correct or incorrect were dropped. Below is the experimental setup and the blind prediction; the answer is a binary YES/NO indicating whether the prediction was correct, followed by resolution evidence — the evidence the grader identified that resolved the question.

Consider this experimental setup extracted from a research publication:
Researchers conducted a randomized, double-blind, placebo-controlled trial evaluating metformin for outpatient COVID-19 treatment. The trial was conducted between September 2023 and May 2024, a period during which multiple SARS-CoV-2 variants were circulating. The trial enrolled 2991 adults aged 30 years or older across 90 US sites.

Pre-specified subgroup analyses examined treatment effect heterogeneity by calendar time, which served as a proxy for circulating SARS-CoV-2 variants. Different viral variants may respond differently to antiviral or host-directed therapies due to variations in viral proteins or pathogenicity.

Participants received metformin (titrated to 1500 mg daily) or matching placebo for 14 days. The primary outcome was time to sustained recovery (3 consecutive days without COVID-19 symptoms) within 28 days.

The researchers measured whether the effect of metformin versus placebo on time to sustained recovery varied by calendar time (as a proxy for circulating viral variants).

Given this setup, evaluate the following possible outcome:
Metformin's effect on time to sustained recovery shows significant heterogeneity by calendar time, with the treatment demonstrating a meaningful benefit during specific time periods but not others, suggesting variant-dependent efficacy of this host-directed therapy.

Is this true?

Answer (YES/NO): YES